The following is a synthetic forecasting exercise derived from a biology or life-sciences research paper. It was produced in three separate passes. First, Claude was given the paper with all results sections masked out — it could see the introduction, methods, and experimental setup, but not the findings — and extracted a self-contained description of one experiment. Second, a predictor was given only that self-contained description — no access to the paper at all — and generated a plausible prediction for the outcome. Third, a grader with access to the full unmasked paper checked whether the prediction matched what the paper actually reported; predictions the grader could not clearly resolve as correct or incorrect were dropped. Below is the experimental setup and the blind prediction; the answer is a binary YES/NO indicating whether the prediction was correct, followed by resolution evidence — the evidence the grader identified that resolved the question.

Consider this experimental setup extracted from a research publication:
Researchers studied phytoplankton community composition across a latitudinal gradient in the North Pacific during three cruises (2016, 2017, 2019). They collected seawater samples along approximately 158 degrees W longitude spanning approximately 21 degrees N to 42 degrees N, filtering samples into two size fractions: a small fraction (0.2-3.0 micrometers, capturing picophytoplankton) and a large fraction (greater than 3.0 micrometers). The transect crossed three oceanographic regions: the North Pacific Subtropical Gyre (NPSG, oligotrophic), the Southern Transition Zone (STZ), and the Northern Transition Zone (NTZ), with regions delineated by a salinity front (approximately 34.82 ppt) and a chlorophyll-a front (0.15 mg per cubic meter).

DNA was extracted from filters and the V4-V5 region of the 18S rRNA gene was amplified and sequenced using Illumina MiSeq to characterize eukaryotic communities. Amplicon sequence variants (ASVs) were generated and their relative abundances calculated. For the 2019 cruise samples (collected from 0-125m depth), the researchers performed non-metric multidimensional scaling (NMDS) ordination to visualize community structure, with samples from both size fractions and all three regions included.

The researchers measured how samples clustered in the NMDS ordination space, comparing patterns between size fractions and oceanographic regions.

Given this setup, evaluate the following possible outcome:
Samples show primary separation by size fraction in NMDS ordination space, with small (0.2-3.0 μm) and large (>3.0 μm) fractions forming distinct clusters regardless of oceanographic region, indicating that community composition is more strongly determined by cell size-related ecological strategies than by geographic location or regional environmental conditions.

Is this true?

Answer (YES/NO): NO